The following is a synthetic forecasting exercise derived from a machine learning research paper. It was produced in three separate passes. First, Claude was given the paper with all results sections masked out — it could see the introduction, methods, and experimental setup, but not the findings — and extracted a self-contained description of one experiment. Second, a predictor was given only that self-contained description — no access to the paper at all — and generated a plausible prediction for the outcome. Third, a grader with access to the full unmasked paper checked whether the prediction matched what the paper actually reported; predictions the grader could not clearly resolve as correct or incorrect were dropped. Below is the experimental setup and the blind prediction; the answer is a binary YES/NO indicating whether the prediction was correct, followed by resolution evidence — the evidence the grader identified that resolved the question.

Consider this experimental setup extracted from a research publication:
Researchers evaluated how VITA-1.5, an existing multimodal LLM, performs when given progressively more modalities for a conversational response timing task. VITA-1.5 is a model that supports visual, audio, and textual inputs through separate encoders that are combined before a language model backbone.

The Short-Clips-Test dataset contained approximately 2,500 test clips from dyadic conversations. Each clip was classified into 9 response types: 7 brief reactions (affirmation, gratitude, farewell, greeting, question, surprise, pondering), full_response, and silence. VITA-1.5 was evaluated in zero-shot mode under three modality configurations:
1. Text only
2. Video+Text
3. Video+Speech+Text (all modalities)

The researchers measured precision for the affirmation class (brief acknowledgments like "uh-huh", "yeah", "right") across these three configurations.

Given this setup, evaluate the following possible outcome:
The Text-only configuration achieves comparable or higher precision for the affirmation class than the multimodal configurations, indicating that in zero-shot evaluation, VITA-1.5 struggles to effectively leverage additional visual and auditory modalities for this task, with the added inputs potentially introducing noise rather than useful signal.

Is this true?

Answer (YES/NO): NO